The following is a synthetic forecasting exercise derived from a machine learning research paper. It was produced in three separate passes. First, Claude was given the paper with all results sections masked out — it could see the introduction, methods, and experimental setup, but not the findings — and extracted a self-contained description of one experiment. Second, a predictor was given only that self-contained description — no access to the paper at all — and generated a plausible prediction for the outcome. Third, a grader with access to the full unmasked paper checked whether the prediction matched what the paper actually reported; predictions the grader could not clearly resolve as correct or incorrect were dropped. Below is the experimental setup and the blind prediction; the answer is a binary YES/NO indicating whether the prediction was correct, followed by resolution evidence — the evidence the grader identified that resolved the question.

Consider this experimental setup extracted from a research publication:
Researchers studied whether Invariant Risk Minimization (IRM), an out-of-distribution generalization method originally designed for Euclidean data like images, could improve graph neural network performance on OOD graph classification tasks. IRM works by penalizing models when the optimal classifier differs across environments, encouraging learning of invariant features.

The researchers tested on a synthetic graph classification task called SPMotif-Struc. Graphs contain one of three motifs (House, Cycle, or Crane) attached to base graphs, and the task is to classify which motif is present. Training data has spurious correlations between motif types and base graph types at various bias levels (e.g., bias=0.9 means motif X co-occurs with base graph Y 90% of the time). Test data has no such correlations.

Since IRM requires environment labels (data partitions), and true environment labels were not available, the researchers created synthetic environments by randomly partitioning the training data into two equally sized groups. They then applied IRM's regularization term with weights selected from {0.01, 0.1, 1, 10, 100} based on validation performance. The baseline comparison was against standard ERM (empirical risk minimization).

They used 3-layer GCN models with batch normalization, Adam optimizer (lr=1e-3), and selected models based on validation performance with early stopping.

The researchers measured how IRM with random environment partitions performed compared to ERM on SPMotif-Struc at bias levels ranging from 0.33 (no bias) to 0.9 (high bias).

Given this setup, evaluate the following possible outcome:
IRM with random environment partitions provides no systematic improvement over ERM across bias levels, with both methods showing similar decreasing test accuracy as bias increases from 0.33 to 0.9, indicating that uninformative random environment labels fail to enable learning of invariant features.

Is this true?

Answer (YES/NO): NO